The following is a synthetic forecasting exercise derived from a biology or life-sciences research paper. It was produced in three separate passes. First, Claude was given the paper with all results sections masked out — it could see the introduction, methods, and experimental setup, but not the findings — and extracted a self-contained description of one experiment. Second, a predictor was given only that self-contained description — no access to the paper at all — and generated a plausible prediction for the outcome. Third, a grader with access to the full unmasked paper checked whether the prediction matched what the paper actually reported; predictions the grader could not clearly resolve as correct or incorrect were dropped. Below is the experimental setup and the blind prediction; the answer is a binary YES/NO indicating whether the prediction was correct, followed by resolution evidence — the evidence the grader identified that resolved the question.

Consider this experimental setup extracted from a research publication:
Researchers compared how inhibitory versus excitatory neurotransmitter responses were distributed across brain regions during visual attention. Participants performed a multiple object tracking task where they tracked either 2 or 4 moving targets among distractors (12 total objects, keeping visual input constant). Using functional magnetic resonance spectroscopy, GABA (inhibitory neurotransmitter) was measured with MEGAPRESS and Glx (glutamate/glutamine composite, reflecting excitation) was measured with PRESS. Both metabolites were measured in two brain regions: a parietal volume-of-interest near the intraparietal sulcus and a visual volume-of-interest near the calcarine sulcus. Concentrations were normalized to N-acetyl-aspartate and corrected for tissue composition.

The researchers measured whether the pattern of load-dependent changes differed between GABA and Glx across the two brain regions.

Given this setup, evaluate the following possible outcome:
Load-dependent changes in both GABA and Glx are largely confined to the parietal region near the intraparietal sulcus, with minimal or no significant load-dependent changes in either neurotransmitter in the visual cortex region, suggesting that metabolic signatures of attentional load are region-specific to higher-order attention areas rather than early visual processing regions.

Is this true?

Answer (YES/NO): NO